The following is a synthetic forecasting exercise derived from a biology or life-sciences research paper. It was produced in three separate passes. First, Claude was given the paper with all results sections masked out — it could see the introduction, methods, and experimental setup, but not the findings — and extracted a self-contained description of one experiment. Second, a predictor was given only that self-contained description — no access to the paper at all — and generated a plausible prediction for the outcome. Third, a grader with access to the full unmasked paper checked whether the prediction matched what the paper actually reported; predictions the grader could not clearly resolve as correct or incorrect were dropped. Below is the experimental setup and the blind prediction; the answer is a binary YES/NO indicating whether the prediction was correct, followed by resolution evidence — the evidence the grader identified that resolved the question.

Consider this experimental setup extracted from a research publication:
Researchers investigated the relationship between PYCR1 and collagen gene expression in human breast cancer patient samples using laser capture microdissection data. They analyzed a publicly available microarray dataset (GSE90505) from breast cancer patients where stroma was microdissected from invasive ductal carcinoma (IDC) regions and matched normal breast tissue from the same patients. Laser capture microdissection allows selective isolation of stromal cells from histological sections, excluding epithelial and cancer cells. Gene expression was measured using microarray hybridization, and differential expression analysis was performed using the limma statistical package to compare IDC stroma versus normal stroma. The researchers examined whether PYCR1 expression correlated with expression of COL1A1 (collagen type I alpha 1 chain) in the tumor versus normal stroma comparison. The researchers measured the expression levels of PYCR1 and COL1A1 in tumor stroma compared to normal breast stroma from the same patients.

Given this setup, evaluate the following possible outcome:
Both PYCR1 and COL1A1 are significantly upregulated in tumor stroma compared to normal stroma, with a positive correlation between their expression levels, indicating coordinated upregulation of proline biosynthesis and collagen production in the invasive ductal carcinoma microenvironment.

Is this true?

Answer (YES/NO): YES